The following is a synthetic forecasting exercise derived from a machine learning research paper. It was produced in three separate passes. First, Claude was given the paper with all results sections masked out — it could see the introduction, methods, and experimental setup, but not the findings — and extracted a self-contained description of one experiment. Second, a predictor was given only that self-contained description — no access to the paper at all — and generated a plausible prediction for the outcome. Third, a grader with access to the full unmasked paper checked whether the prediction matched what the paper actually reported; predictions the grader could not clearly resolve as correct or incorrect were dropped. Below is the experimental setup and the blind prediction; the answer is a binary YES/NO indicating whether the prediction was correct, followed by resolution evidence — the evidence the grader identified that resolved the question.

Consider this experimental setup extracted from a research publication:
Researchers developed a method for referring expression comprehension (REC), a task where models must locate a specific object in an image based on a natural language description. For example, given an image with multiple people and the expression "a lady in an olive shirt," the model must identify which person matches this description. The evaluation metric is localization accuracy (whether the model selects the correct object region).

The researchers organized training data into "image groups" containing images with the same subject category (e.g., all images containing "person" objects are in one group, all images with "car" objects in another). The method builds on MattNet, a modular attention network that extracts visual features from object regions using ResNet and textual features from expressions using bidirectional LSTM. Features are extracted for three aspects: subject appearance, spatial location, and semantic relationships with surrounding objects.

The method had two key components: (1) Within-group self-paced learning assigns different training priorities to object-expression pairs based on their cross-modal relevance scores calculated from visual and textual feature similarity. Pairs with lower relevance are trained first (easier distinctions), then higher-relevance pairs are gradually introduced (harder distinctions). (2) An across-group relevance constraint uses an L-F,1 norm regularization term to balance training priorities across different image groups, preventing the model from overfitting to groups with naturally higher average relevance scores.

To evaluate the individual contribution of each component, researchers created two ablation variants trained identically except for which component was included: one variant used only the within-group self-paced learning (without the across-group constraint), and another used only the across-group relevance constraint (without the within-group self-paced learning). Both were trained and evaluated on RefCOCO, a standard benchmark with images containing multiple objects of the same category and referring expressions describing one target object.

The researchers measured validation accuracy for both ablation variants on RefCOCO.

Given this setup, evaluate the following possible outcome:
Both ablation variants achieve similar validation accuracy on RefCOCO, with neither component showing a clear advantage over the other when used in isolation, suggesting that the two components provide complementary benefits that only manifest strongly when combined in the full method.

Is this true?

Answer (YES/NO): YES